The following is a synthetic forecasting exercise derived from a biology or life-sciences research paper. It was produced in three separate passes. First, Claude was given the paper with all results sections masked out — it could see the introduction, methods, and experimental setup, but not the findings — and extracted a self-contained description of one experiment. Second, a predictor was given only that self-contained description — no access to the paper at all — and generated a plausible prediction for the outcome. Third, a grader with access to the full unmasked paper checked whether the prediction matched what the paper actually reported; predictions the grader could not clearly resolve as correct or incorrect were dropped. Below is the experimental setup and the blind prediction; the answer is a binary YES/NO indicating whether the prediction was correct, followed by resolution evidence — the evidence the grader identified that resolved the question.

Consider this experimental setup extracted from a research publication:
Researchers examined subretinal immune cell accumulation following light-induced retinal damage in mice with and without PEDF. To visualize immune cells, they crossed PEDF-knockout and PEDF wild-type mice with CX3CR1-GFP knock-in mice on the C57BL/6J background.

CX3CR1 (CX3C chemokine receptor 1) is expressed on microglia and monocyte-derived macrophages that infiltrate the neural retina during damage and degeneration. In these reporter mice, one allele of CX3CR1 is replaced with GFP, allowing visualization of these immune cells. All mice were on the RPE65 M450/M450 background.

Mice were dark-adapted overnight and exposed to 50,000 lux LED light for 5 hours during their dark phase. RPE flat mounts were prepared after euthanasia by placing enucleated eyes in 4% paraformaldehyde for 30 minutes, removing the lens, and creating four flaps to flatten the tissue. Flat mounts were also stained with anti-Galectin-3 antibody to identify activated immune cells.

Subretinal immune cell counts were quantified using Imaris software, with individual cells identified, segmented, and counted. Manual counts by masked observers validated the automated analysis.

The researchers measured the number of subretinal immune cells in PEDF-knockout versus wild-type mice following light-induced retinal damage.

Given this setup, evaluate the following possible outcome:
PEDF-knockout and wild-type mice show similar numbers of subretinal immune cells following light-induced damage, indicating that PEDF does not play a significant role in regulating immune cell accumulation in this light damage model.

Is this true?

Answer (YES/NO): NO